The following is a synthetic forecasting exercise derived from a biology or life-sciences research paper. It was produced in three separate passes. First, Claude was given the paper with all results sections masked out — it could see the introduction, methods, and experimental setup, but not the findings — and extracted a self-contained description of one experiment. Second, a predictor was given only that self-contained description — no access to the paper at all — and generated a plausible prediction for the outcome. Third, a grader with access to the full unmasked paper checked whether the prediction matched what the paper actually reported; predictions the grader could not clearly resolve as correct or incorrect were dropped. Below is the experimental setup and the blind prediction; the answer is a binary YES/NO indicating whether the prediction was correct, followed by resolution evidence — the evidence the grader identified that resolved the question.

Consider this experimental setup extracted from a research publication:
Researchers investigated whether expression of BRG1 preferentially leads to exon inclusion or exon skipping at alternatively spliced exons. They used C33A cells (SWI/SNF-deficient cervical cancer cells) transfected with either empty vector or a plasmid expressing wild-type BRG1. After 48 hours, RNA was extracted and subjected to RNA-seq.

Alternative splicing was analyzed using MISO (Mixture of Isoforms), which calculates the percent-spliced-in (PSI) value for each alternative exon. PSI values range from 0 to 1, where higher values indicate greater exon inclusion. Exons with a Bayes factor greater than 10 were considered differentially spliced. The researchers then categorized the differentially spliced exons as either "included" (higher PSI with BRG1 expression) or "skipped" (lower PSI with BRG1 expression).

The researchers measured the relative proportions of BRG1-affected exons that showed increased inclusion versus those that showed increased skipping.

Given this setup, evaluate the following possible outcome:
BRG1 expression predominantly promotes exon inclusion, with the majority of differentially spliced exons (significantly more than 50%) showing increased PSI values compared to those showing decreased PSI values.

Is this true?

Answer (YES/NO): YES